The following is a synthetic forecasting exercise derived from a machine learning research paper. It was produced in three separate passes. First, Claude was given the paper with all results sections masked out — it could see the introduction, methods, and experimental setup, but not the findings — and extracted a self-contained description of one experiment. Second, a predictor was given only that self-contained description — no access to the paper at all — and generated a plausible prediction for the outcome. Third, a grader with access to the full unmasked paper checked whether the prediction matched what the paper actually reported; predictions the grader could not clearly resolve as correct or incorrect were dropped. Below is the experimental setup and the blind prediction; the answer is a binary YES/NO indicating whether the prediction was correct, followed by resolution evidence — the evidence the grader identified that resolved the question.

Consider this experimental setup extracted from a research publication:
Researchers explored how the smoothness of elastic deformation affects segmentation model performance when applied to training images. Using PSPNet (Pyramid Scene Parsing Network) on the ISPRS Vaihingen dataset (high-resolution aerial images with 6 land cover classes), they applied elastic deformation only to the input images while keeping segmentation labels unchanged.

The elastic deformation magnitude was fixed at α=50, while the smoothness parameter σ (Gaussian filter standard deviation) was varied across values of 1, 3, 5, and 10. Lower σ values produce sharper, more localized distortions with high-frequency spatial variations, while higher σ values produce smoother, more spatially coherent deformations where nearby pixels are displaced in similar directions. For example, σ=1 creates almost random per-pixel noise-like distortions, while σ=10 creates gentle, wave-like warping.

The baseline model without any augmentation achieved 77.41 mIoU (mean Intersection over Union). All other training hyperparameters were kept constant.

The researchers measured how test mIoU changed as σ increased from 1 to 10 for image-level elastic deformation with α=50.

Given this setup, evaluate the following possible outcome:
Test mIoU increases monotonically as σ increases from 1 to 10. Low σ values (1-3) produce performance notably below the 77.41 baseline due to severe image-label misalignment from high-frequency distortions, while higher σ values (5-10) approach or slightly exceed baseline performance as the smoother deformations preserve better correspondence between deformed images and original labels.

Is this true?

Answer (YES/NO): YES